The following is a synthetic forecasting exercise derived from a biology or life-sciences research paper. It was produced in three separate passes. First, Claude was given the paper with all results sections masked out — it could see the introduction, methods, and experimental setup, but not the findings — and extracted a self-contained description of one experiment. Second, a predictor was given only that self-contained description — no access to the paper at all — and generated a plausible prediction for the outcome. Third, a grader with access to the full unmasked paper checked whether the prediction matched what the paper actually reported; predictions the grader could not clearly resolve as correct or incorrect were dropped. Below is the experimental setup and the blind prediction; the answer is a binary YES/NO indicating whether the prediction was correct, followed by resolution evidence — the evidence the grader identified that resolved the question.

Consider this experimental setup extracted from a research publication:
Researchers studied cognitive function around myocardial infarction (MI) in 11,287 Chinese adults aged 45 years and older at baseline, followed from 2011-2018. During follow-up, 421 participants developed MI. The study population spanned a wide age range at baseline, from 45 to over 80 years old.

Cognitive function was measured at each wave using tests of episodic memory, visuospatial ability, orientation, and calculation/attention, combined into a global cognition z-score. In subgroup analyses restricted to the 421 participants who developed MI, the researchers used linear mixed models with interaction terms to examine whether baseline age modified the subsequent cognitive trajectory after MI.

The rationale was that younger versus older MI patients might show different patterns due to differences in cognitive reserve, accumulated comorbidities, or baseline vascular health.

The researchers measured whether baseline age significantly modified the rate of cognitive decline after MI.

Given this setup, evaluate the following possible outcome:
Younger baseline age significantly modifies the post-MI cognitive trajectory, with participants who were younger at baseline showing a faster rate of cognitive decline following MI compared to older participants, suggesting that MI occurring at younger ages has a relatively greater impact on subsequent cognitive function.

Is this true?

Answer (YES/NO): NO